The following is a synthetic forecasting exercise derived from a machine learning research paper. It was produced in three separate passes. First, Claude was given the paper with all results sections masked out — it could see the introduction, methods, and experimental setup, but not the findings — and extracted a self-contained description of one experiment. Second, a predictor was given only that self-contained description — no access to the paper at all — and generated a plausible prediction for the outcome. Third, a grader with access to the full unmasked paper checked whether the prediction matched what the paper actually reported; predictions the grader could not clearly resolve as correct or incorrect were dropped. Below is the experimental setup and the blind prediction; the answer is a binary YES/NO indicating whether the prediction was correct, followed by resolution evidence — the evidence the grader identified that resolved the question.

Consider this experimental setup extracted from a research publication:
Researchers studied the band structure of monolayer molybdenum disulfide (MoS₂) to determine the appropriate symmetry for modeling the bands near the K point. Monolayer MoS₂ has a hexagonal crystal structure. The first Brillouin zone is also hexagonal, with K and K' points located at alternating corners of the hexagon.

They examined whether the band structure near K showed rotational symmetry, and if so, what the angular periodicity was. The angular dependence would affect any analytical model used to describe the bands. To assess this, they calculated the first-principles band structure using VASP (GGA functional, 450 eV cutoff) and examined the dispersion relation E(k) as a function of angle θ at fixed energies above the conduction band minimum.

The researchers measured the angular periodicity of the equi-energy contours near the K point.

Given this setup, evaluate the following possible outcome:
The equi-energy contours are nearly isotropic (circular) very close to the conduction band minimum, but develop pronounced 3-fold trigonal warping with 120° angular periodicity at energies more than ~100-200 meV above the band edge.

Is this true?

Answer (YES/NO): NO